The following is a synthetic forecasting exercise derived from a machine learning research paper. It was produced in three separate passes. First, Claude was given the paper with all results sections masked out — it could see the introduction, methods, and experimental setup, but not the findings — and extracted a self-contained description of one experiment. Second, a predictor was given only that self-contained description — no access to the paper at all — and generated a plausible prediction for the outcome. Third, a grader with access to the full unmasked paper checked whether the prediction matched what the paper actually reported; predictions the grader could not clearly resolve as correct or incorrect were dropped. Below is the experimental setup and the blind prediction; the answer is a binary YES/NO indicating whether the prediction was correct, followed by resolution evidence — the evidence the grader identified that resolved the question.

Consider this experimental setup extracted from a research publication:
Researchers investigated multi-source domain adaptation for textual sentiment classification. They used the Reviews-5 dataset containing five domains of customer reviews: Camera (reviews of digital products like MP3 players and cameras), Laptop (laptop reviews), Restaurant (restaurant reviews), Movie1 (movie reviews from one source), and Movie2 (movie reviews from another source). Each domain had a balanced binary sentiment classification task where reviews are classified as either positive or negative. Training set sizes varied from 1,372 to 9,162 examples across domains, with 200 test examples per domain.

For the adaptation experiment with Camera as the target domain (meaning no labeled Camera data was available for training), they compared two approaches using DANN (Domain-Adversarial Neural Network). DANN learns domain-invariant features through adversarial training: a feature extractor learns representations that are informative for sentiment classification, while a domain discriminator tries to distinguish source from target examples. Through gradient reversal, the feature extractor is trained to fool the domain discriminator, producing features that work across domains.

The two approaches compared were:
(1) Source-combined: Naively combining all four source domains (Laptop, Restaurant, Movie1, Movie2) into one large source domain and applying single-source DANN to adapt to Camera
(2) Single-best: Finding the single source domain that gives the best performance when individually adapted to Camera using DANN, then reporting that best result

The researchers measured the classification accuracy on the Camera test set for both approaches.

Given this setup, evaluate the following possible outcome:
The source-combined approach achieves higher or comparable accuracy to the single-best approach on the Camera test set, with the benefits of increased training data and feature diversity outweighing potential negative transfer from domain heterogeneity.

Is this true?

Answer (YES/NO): NO